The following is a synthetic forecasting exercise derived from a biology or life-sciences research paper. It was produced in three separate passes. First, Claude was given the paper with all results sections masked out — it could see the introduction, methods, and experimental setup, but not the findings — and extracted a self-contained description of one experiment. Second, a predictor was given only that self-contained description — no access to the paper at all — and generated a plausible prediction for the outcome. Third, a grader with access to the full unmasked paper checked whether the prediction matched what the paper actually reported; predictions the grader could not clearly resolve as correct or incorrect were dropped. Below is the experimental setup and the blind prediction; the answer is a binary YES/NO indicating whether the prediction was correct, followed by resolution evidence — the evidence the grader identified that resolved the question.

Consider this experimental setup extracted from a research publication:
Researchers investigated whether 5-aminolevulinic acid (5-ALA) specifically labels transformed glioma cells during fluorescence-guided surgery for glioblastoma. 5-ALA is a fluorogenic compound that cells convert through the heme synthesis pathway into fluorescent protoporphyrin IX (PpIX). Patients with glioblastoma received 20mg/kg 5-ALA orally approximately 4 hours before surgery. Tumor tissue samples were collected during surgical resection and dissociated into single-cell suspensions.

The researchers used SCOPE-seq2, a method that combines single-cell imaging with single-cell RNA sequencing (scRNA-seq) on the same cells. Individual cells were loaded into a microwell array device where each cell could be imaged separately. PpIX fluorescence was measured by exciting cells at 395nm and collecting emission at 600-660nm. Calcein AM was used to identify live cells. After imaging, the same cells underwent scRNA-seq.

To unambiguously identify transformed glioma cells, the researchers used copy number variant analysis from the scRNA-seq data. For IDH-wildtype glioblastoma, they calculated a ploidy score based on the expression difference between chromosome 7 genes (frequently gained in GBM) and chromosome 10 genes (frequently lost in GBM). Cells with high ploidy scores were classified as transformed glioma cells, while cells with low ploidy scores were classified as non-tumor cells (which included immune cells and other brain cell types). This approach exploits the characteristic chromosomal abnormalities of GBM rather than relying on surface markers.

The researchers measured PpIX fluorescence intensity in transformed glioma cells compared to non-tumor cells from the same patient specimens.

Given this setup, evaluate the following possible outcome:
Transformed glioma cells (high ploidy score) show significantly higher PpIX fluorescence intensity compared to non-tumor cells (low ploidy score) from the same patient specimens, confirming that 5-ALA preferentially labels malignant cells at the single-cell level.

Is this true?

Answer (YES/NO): NO